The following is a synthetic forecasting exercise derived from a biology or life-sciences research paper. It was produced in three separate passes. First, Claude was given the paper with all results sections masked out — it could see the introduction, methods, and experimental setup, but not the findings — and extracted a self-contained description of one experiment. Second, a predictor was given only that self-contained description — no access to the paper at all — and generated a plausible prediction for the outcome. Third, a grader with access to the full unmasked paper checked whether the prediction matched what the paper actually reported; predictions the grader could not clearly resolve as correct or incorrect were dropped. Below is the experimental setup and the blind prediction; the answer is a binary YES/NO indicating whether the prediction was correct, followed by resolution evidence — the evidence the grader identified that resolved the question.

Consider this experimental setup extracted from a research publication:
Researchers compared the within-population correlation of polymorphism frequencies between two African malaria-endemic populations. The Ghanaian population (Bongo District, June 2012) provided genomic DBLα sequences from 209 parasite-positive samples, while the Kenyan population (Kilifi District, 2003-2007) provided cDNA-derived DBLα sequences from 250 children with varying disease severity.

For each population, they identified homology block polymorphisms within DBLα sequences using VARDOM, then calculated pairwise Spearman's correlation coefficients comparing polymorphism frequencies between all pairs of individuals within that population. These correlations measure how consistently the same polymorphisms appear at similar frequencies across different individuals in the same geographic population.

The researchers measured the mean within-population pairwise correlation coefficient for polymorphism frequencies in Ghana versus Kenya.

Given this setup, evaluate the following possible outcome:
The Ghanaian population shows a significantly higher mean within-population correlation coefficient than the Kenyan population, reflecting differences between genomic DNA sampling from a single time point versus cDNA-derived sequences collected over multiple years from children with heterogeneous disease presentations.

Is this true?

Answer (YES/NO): YES